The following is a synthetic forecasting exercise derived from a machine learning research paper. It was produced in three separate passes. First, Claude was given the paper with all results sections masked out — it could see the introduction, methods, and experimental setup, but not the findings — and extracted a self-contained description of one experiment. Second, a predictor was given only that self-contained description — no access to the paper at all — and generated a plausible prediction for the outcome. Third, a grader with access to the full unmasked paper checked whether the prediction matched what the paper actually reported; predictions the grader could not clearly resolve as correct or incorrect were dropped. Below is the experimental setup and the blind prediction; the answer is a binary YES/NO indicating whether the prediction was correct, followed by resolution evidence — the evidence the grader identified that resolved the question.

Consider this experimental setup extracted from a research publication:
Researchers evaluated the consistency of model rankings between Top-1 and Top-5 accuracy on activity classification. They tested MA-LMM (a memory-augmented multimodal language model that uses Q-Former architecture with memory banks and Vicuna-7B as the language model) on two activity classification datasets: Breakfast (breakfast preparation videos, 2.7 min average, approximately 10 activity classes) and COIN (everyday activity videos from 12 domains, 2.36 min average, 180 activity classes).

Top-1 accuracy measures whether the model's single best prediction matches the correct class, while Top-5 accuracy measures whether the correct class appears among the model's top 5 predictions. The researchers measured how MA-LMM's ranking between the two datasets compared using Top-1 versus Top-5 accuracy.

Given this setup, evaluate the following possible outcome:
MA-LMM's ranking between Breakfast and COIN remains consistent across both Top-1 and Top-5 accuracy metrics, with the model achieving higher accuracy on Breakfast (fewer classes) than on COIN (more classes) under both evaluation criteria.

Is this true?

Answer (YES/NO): NO